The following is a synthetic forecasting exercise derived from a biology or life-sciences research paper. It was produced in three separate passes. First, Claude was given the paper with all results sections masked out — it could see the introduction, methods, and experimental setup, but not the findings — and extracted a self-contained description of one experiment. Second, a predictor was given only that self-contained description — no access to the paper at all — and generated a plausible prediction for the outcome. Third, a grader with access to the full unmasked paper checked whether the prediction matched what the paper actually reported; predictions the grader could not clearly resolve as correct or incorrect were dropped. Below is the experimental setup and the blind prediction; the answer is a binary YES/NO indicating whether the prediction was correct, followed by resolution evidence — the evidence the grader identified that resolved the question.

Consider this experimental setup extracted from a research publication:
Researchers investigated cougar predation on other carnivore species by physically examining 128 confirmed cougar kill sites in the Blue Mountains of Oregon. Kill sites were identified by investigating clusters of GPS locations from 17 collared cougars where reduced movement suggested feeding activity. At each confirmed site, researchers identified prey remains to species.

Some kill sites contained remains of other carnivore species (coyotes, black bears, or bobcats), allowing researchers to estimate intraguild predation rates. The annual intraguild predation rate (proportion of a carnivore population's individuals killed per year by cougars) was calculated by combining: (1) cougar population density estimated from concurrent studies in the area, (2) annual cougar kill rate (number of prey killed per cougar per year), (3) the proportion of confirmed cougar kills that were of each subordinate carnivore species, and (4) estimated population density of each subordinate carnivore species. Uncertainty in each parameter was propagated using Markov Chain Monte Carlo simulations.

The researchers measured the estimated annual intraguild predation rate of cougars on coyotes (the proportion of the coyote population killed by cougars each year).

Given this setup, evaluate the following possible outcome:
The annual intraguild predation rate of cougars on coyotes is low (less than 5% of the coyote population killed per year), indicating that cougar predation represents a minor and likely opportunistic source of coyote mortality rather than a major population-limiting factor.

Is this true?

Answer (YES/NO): NO